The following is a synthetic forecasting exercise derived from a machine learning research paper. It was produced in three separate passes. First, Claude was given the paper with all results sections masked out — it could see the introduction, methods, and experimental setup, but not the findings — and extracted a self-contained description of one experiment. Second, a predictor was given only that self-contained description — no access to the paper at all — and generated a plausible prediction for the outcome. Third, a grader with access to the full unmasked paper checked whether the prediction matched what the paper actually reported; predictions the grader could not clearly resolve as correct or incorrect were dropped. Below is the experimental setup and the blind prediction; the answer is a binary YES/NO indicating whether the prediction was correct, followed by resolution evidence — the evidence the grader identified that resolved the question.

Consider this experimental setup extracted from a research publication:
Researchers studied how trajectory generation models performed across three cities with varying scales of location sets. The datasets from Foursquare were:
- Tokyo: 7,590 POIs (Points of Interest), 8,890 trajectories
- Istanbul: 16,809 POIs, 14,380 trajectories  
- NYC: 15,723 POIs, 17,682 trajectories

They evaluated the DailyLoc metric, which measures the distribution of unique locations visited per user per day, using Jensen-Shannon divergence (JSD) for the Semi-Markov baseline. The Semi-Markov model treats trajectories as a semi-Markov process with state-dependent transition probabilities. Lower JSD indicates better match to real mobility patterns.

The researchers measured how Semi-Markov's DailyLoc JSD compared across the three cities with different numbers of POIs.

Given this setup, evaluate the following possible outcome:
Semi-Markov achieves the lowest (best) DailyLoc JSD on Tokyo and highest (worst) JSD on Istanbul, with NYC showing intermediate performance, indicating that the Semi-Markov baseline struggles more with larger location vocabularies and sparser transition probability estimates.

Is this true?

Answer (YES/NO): NO